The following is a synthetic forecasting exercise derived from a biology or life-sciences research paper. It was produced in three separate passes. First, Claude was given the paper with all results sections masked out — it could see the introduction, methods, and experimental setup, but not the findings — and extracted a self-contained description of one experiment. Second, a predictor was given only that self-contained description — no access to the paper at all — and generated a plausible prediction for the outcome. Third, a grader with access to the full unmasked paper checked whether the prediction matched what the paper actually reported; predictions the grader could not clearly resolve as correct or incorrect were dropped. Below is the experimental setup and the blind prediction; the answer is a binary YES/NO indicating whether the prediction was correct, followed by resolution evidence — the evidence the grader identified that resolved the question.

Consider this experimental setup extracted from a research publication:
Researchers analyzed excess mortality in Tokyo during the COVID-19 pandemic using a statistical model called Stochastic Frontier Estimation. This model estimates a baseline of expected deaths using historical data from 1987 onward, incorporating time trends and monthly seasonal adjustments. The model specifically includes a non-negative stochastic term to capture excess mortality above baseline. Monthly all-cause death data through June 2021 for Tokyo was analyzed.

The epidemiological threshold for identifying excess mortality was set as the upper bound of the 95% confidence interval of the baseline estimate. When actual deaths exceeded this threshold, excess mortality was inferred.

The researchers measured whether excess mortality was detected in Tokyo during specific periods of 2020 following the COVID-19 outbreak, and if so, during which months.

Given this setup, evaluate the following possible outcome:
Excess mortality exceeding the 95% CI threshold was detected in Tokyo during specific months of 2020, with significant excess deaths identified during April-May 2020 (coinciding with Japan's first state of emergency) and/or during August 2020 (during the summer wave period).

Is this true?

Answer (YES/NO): YES